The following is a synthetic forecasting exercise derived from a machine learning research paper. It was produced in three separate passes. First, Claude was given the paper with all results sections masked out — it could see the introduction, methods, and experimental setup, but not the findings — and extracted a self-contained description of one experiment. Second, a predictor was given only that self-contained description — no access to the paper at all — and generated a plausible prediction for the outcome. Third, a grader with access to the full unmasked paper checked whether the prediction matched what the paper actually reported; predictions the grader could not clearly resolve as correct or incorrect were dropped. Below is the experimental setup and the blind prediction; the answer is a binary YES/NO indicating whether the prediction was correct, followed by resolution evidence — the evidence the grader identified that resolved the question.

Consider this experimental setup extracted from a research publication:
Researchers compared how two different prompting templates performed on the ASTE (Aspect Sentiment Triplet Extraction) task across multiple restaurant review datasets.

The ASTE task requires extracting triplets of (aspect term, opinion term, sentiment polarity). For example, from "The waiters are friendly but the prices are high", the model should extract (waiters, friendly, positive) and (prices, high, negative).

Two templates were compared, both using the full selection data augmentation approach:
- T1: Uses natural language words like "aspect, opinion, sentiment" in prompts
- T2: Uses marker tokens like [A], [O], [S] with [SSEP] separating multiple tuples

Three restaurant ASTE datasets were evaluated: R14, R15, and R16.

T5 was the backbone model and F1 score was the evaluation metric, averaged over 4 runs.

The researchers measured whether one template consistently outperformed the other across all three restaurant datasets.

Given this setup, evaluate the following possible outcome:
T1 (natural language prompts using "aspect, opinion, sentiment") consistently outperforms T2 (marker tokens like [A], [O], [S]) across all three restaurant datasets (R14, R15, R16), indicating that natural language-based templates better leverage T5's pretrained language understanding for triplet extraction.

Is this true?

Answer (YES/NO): NO